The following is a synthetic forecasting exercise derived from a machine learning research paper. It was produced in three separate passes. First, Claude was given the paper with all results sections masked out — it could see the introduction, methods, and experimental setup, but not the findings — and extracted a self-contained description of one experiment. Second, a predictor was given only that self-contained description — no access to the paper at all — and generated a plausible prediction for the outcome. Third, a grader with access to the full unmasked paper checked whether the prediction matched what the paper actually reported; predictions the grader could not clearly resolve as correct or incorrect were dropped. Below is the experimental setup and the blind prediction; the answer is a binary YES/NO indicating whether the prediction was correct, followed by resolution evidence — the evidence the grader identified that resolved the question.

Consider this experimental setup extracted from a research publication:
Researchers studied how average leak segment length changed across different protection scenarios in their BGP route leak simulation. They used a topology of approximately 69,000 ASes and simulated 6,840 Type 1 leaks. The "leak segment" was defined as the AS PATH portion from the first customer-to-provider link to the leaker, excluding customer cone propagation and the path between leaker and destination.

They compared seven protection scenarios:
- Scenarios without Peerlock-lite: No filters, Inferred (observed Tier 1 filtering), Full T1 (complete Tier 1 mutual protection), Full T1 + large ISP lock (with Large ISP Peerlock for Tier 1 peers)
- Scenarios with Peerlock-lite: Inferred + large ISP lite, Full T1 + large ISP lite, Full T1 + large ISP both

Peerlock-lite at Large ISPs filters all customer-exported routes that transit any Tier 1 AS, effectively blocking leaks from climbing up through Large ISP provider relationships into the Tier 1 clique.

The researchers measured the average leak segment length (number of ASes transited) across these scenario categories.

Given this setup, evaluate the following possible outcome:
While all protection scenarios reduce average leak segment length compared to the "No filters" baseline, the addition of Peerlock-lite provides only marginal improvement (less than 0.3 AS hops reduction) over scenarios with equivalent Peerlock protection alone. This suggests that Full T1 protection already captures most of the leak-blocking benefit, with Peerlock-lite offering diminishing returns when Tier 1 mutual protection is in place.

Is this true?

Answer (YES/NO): NO